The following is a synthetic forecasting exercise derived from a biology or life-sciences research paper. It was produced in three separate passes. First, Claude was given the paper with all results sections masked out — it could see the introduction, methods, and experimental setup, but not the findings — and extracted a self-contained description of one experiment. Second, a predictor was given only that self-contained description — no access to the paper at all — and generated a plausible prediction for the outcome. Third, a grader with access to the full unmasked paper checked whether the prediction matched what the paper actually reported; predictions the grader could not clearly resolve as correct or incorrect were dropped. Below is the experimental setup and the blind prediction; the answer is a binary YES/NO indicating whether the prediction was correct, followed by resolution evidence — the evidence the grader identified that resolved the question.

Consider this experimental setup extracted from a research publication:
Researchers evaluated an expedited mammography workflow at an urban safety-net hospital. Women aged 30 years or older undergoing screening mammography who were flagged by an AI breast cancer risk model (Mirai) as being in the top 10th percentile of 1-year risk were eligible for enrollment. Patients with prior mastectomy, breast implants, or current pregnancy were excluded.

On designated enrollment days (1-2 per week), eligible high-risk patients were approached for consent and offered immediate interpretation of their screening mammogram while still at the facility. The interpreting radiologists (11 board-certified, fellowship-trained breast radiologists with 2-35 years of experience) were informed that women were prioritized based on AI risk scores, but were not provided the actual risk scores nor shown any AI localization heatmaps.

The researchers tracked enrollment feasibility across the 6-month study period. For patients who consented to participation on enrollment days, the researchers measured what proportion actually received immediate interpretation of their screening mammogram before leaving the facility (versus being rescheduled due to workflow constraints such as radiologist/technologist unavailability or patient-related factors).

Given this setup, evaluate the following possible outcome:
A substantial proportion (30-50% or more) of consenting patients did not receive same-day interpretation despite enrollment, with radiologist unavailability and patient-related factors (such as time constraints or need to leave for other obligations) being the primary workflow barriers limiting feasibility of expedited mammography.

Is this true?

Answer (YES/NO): NO